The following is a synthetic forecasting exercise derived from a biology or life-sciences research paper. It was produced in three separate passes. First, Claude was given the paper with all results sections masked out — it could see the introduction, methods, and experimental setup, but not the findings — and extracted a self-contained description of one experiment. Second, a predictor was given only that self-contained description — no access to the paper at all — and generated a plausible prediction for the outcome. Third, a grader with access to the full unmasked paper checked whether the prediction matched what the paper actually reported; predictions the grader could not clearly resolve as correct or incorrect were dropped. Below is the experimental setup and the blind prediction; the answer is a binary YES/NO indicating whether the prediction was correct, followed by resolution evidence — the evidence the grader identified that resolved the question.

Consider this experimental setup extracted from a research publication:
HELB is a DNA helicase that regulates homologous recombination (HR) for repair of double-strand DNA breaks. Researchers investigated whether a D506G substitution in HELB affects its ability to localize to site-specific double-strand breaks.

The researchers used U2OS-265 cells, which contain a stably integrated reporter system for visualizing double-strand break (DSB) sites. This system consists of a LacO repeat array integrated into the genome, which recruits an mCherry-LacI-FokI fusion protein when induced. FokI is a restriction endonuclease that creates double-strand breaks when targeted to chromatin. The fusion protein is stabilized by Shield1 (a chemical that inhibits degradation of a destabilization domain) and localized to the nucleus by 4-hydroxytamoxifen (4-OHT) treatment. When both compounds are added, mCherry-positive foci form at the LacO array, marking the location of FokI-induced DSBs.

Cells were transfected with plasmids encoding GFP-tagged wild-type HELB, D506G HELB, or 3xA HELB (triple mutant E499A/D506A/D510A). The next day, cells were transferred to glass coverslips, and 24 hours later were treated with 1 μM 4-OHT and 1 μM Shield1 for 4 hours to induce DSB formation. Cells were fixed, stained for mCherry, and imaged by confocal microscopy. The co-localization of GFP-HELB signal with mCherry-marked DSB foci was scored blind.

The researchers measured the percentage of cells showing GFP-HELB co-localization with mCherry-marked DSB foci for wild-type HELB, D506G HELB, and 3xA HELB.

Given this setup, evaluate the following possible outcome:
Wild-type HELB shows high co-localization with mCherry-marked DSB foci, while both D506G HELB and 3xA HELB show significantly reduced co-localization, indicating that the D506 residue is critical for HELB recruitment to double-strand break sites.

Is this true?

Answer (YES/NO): YES